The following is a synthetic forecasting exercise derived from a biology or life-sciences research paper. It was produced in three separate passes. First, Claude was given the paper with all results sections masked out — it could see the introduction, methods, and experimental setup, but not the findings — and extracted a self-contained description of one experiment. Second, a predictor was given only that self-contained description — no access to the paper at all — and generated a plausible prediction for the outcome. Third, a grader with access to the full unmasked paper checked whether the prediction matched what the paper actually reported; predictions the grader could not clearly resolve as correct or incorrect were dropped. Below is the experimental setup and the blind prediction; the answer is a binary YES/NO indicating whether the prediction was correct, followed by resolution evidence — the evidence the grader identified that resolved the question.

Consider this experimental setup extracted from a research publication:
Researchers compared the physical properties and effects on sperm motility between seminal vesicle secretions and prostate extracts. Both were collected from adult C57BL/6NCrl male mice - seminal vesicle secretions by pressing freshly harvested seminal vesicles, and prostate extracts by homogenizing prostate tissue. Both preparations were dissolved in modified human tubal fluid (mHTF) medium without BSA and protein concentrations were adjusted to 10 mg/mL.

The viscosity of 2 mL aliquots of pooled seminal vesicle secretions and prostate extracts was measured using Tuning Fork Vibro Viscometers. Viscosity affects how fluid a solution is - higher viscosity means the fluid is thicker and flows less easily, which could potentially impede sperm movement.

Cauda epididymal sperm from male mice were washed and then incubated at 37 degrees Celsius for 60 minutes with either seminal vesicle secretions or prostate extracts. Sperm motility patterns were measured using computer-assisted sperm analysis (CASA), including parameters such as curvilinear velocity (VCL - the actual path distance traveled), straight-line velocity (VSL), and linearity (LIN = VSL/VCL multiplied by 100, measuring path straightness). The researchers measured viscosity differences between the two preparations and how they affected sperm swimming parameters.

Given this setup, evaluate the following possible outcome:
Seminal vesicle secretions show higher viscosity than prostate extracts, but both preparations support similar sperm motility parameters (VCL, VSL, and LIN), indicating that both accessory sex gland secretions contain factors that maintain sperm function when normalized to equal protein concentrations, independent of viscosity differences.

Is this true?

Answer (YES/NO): NO